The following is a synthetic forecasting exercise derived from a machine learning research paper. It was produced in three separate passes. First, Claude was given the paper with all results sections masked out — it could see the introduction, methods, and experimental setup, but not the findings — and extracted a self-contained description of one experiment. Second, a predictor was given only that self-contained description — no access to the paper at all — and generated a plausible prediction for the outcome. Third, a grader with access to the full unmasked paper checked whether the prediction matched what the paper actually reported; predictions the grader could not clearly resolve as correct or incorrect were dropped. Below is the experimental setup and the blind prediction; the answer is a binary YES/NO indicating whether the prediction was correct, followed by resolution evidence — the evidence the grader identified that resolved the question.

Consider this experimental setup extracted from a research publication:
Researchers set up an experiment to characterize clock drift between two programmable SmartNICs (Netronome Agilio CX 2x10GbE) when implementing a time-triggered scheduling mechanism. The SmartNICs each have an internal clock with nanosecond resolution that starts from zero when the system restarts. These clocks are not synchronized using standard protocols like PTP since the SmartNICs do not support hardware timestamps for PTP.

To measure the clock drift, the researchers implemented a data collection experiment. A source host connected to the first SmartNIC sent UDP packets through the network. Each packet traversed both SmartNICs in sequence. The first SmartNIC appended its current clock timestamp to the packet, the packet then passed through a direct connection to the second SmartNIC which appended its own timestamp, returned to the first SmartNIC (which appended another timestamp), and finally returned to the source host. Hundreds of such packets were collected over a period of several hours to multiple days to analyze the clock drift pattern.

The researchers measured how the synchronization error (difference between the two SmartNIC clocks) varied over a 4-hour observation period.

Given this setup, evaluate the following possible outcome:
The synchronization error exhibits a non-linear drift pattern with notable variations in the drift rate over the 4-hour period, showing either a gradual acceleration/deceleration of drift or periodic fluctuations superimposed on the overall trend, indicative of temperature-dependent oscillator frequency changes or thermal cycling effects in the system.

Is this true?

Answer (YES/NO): NO